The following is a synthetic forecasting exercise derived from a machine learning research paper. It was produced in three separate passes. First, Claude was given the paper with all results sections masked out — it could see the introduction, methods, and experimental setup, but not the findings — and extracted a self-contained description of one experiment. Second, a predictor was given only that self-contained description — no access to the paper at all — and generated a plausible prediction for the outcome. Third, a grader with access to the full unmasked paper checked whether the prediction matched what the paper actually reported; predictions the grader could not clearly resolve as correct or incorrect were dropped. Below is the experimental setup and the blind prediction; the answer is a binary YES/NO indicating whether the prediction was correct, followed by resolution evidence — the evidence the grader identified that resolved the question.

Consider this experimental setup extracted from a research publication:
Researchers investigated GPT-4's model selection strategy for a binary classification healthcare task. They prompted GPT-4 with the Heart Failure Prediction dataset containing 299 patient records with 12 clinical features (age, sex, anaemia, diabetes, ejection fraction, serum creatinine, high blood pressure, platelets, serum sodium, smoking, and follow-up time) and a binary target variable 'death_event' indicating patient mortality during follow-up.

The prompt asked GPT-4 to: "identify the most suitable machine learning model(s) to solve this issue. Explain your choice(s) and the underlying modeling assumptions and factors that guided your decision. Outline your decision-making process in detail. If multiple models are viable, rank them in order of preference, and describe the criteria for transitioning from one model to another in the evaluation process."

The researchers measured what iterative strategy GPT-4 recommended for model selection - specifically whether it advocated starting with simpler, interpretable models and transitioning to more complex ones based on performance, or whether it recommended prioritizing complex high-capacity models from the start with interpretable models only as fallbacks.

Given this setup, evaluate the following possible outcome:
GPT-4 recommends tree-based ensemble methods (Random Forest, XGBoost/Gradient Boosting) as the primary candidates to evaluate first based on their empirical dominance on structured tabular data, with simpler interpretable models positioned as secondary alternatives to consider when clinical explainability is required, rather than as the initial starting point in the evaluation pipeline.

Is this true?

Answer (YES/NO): NO